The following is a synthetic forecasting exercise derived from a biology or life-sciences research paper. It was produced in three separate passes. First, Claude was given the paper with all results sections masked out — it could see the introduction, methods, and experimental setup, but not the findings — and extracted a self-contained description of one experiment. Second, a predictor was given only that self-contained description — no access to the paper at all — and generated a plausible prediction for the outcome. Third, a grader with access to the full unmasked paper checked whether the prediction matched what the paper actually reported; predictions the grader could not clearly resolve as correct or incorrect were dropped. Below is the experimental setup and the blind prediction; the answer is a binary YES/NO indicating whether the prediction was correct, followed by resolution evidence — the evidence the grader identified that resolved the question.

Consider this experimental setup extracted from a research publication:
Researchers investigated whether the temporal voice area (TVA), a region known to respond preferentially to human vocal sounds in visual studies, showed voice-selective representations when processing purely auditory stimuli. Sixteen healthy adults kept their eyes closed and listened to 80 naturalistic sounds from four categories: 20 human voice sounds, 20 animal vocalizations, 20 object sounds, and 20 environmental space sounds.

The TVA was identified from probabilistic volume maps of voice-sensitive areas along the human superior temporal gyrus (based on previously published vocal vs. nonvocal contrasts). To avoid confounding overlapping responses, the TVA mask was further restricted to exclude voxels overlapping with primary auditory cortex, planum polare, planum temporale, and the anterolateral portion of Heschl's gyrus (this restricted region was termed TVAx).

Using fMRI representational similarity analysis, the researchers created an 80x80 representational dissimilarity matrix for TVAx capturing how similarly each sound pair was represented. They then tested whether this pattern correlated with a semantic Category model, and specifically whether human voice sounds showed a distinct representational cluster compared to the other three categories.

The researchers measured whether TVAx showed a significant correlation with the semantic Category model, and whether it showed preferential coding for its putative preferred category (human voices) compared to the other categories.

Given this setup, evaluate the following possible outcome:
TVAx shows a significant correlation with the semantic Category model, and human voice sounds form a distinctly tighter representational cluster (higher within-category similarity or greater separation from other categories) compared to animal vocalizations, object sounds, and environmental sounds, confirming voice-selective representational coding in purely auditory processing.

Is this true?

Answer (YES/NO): YES